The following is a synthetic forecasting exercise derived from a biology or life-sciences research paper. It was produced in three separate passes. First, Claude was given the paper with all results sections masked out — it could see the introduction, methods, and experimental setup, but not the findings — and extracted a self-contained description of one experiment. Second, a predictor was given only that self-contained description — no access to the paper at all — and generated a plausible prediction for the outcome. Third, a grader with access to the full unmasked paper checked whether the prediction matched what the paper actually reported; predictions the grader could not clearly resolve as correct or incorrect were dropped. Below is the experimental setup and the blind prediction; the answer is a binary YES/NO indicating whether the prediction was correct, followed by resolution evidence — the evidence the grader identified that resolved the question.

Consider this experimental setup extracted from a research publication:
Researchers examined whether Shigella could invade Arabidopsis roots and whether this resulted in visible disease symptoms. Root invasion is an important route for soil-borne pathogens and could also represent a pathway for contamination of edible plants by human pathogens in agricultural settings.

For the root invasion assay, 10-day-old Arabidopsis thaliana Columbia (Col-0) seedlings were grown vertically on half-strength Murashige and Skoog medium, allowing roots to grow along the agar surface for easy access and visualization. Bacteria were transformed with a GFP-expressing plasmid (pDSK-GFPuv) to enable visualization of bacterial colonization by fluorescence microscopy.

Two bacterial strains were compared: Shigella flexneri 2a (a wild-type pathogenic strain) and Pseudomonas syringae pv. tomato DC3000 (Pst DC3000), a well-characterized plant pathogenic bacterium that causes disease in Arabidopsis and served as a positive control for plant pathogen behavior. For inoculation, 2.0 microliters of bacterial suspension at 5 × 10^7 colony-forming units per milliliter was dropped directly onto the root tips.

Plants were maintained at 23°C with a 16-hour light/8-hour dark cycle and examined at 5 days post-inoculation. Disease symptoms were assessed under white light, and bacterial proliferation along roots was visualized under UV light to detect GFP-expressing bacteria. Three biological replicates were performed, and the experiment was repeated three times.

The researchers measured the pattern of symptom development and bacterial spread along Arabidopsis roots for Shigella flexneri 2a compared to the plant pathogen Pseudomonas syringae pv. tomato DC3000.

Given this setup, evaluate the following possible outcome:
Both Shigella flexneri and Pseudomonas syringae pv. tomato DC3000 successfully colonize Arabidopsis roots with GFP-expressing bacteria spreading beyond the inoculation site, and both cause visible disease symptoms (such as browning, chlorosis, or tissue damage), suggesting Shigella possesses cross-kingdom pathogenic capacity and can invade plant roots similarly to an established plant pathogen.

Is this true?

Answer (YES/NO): NO